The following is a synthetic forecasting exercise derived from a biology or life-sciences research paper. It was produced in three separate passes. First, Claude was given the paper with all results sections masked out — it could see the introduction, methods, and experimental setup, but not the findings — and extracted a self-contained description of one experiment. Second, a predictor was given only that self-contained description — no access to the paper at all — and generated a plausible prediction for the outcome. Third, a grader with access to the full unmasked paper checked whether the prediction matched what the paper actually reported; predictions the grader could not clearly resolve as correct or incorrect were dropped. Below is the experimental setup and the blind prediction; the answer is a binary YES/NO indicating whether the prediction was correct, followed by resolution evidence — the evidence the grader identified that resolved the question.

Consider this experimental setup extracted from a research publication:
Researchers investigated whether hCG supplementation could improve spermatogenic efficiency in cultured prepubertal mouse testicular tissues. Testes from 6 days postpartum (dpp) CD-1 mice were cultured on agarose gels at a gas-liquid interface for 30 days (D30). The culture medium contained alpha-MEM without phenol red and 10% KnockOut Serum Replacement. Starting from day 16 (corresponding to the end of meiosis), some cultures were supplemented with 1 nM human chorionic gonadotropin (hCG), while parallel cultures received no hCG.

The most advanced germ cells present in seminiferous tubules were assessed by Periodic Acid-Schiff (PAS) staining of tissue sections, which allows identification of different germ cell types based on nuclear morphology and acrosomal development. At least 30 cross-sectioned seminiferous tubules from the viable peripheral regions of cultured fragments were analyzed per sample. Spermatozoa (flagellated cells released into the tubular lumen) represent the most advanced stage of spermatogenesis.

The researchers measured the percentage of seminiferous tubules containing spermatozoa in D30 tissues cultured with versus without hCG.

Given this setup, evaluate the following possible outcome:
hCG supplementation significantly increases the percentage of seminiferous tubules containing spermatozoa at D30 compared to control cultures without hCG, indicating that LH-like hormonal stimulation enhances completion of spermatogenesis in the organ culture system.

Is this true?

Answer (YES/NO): NO